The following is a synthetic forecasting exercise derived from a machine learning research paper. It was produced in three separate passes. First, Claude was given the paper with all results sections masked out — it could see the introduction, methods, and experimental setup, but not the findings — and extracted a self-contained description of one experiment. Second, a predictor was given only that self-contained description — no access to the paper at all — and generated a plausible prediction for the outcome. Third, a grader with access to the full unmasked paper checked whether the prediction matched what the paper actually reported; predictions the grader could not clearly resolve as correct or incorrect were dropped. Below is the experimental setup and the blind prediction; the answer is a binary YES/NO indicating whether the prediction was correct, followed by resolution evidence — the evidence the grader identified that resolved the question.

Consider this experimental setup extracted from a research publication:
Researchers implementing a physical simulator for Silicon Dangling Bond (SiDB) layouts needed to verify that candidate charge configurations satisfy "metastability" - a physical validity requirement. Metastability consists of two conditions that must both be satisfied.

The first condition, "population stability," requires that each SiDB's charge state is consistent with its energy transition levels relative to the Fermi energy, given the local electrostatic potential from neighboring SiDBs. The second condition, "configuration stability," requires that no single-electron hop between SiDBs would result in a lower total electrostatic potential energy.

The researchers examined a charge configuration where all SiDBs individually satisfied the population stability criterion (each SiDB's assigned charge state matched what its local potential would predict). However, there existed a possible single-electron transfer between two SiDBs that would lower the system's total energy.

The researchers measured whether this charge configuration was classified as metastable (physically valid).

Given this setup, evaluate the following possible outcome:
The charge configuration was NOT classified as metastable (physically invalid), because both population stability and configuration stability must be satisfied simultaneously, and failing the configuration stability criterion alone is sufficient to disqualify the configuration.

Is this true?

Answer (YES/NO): YES